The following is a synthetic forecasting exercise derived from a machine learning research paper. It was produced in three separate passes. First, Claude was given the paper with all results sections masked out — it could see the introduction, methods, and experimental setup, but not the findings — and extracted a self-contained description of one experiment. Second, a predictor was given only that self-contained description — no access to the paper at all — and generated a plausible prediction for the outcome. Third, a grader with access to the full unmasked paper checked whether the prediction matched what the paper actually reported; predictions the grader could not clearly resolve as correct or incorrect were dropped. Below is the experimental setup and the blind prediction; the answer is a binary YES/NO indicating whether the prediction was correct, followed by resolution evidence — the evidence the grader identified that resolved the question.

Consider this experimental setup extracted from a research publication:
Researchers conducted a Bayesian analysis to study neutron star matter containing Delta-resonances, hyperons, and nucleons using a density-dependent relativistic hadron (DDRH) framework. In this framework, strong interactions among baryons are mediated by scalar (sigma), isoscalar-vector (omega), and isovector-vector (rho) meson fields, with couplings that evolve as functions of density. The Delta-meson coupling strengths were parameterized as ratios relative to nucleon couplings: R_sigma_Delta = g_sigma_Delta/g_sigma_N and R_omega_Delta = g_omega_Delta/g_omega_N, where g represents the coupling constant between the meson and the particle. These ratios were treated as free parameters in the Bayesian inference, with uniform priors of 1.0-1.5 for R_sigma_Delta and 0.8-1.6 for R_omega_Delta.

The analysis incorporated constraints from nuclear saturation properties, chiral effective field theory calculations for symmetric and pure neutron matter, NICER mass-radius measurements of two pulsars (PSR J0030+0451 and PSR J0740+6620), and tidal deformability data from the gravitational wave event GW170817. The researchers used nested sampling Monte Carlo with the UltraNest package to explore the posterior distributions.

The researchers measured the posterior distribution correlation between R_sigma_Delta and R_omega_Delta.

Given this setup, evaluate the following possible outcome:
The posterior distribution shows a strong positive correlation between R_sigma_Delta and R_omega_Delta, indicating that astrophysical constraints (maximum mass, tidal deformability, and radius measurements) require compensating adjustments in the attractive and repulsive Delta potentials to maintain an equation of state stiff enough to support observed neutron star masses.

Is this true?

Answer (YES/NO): NO